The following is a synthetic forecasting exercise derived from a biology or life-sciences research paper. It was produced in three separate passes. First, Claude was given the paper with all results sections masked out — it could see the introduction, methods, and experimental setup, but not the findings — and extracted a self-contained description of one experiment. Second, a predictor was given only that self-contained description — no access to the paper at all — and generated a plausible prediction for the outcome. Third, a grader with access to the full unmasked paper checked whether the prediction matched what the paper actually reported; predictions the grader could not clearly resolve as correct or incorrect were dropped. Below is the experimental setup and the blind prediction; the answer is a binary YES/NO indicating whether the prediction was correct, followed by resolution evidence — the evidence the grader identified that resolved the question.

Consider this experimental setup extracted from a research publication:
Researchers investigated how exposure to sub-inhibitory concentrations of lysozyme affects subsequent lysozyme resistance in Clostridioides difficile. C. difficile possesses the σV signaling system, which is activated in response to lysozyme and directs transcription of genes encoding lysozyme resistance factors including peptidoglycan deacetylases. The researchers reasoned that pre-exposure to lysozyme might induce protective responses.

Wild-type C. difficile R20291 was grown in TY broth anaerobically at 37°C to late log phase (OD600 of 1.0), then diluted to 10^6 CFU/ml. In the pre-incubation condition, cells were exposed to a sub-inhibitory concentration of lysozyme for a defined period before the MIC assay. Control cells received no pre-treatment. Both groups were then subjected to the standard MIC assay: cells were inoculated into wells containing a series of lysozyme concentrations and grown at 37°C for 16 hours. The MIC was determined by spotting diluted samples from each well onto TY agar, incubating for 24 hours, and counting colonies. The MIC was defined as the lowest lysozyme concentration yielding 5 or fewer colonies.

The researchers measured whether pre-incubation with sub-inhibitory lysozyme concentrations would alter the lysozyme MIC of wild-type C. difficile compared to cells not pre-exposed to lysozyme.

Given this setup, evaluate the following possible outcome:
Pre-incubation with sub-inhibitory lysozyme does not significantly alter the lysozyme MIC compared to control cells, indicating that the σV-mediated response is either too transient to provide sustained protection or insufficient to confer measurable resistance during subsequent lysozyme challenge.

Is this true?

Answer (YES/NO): NO